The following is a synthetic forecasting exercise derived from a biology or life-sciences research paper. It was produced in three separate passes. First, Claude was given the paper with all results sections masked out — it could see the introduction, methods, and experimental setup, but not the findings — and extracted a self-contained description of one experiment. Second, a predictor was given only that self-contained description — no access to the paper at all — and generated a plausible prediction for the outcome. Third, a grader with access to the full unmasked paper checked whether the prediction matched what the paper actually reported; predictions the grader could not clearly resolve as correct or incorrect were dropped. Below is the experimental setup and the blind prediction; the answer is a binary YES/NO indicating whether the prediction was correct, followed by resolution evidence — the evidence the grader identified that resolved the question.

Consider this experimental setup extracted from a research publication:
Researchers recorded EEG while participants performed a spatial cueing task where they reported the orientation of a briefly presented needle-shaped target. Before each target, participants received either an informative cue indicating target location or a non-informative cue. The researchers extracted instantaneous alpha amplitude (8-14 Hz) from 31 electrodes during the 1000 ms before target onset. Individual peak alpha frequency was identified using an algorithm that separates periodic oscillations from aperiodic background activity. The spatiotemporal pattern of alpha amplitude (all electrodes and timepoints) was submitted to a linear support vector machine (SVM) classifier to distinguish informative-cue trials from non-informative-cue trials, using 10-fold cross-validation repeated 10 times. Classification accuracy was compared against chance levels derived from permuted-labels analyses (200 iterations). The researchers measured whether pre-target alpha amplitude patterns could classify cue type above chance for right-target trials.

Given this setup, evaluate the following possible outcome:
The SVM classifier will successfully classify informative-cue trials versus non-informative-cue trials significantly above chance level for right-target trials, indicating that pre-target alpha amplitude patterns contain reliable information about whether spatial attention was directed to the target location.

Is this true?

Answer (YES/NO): YES